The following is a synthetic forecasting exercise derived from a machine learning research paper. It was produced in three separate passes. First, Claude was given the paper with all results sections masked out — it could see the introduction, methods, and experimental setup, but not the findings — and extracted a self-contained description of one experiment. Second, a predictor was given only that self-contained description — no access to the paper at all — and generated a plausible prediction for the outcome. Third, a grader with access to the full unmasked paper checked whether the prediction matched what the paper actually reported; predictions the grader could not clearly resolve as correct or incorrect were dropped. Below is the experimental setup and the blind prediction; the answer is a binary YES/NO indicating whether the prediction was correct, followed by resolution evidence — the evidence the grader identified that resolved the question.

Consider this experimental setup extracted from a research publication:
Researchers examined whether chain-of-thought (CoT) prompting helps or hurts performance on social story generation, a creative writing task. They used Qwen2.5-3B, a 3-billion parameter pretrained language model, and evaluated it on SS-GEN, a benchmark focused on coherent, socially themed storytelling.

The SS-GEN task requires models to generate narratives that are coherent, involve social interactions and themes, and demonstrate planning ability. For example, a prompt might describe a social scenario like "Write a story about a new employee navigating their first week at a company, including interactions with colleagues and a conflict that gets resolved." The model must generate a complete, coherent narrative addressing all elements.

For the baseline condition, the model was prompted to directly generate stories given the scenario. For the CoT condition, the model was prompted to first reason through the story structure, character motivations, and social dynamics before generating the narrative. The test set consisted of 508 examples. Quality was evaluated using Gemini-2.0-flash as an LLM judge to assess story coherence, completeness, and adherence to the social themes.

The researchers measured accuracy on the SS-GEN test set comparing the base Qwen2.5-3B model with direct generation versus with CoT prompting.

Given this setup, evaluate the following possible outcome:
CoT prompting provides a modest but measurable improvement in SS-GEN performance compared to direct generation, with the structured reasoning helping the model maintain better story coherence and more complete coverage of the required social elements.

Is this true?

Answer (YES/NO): NO